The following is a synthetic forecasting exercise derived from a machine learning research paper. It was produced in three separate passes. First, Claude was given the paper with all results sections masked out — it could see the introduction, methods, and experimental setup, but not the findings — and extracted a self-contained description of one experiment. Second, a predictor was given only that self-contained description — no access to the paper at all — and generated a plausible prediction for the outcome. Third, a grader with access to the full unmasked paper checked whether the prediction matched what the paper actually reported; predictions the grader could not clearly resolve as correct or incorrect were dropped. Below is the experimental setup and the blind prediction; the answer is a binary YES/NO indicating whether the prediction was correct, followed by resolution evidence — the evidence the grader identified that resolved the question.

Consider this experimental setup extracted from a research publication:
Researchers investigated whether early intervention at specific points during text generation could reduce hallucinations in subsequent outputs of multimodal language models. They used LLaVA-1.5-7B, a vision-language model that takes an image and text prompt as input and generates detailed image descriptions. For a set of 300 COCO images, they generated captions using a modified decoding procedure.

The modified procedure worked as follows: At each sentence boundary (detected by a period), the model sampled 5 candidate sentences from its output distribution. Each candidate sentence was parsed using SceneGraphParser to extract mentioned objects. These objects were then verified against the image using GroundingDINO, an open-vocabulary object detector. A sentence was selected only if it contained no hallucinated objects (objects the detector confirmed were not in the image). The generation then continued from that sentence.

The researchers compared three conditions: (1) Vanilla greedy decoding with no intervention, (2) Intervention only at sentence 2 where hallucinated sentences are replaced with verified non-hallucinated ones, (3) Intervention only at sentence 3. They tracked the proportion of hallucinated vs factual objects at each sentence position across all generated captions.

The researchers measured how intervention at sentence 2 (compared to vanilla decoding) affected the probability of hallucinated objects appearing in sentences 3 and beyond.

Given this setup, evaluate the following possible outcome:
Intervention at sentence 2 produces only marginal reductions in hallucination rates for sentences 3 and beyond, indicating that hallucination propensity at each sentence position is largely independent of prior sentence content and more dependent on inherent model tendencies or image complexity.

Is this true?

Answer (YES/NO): NO